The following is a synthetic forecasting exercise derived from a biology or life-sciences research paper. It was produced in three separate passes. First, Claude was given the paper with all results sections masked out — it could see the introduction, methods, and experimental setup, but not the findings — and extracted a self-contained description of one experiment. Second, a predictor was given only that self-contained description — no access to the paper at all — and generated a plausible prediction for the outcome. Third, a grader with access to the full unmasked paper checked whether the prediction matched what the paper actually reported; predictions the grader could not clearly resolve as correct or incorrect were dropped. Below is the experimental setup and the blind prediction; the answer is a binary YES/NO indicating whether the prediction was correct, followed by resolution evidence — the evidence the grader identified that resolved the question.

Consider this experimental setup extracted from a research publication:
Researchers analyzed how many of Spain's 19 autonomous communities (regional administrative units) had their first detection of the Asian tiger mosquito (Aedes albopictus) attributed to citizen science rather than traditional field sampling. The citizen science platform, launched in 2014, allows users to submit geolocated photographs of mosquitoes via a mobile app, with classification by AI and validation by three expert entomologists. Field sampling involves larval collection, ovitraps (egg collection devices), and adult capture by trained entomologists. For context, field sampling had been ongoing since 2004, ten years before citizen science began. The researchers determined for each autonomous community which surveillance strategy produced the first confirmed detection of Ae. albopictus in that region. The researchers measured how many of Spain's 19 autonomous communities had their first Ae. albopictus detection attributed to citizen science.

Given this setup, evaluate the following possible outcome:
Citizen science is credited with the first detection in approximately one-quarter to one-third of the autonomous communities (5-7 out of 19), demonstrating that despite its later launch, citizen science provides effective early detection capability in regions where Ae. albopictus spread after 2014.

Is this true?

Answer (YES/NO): YES